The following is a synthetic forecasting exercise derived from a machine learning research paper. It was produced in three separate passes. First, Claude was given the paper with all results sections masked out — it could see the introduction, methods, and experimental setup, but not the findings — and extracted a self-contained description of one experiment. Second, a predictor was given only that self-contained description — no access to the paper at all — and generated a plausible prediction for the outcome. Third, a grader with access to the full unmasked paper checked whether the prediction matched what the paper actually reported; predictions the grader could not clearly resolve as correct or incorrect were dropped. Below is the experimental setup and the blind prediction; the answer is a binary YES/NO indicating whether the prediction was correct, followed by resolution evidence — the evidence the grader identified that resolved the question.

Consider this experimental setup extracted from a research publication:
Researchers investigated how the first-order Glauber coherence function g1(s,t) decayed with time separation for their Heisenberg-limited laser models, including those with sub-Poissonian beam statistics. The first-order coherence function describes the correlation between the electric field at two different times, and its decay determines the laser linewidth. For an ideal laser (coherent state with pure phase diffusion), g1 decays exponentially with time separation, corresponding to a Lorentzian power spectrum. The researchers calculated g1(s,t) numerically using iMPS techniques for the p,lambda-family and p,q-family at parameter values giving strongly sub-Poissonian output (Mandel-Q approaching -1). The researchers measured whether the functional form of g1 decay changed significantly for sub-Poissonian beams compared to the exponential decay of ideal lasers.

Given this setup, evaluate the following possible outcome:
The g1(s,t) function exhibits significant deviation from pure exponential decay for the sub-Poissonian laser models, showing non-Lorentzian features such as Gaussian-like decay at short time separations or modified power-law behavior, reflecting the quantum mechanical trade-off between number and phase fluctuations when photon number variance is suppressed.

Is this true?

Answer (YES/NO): NO